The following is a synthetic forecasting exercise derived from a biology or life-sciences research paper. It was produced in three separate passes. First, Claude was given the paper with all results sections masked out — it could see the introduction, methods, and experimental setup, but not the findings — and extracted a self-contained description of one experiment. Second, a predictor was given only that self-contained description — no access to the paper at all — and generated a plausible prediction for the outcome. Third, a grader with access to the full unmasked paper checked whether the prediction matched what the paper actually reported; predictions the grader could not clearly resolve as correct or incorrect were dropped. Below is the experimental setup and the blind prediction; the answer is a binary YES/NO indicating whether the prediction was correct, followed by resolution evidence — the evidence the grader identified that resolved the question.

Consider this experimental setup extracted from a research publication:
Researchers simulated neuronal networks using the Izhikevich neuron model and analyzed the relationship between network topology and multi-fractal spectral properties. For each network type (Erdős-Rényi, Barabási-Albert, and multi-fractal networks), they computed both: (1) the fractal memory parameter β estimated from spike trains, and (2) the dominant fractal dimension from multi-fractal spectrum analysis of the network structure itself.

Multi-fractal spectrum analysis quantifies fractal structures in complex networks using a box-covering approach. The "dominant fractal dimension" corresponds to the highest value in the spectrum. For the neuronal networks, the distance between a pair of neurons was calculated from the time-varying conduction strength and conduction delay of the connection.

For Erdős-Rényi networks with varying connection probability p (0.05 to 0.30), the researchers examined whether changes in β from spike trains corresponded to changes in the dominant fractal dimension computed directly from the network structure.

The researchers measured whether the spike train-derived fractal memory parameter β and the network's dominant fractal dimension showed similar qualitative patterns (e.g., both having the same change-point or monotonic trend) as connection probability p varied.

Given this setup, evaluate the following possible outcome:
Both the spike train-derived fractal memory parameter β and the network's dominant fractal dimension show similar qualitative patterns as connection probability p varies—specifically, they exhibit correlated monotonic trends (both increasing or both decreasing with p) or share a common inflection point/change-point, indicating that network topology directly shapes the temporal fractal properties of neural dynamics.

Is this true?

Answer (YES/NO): YES